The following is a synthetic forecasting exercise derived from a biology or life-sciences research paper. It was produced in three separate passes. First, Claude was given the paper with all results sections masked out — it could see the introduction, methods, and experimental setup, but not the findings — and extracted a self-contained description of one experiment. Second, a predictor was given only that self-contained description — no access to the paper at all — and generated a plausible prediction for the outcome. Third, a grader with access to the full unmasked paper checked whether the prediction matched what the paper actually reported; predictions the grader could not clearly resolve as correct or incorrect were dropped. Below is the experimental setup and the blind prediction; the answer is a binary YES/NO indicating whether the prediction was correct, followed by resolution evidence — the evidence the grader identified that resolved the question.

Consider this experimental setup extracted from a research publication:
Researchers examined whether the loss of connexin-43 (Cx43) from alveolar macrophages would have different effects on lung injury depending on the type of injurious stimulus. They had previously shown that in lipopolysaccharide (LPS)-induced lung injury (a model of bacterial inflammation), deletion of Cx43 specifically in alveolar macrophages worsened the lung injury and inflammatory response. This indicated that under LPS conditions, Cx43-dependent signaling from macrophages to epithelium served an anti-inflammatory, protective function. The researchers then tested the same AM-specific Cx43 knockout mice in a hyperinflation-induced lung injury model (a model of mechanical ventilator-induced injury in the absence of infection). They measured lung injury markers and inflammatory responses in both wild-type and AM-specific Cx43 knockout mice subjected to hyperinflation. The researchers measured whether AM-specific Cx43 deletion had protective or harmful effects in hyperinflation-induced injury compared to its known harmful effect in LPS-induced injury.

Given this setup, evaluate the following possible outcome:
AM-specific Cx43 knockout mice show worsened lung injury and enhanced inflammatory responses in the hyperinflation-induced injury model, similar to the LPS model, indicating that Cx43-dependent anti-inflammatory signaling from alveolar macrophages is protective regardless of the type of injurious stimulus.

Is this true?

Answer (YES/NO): NO